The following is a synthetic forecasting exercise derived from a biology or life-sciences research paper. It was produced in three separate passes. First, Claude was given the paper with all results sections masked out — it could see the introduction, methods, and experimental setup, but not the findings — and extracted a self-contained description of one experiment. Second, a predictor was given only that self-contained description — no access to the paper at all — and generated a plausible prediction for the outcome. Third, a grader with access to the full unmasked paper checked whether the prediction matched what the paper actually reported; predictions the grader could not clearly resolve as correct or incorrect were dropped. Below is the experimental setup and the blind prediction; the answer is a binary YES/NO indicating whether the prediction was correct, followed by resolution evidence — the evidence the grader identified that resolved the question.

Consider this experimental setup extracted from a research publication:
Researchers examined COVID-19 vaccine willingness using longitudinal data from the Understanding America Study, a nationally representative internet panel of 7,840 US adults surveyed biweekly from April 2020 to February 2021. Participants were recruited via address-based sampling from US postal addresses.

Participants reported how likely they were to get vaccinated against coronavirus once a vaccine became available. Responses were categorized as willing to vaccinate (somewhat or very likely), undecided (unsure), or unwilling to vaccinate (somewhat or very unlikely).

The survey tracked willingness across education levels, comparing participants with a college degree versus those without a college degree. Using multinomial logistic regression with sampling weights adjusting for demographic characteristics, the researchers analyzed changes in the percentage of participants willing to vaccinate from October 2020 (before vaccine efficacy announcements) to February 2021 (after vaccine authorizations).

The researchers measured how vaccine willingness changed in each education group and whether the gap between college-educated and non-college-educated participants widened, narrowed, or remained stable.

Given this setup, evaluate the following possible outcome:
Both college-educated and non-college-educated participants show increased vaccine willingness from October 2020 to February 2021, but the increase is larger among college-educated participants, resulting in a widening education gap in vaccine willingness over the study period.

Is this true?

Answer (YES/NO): YES